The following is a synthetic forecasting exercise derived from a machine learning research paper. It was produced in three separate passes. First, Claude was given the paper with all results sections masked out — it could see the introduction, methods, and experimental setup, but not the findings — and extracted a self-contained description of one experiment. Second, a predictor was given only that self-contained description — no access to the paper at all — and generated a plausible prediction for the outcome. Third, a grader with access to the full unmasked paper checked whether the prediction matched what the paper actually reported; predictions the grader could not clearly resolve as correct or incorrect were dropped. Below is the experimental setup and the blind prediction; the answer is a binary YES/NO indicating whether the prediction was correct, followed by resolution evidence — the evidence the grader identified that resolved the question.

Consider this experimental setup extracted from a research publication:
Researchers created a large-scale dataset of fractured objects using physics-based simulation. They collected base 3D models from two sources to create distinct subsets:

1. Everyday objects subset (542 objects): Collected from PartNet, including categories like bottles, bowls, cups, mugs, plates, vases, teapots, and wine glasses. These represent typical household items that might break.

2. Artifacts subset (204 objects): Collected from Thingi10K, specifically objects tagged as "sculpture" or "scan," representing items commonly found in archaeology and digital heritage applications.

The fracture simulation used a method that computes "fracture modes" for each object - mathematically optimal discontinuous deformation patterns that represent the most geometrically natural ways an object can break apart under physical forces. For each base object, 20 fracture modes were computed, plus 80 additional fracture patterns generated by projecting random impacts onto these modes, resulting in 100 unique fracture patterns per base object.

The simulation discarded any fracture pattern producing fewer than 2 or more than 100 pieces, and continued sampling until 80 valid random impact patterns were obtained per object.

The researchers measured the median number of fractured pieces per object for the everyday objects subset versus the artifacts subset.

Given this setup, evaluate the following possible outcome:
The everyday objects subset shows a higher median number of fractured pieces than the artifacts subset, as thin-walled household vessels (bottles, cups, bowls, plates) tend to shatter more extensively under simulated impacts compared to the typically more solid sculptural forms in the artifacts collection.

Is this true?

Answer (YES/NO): NO